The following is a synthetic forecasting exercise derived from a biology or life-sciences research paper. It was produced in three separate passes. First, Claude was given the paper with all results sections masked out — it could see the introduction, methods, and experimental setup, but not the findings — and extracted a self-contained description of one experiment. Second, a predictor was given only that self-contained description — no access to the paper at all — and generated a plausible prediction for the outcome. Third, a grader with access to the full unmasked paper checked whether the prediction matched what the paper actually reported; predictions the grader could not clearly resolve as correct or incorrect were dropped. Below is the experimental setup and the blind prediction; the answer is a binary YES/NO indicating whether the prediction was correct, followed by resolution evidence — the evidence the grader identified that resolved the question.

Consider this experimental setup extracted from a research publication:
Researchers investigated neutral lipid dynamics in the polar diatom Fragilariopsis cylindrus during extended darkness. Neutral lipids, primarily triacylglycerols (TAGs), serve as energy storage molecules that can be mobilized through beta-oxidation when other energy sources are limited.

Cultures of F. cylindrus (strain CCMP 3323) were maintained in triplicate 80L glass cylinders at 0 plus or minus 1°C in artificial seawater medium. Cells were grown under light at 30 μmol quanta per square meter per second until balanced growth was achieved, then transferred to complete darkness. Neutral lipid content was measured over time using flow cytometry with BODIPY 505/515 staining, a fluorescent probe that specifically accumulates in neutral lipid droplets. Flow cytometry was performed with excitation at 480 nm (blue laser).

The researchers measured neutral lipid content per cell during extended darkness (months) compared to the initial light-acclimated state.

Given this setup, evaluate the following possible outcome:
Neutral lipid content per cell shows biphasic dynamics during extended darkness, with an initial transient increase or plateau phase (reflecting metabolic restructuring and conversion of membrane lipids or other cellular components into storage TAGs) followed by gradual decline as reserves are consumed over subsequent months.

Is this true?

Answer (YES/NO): NO